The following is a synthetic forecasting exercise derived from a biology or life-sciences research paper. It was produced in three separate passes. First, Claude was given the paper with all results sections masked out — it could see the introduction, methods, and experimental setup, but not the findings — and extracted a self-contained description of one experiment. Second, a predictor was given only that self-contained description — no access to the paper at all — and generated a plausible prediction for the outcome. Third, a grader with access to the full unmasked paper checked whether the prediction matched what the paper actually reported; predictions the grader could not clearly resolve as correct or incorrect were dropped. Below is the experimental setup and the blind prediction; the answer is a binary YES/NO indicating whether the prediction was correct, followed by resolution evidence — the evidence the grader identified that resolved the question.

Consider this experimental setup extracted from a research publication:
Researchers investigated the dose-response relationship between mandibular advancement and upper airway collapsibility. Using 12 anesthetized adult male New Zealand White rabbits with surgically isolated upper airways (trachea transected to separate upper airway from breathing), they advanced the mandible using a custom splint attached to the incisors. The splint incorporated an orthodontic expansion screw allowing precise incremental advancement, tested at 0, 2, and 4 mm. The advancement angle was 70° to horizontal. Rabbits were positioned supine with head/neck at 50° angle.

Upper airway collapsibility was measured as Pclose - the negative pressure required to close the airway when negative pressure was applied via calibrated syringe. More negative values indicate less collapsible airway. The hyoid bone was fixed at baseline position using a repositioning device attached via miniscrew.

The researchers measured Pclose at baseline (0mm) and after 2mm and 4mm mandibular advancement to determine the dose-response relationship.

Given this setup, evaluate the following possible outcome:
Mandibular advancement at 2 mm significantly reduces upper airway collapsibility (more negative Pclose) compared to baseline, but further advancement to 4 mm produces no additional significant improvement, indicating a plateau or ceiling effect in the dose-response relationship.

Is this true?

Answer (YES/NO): NO